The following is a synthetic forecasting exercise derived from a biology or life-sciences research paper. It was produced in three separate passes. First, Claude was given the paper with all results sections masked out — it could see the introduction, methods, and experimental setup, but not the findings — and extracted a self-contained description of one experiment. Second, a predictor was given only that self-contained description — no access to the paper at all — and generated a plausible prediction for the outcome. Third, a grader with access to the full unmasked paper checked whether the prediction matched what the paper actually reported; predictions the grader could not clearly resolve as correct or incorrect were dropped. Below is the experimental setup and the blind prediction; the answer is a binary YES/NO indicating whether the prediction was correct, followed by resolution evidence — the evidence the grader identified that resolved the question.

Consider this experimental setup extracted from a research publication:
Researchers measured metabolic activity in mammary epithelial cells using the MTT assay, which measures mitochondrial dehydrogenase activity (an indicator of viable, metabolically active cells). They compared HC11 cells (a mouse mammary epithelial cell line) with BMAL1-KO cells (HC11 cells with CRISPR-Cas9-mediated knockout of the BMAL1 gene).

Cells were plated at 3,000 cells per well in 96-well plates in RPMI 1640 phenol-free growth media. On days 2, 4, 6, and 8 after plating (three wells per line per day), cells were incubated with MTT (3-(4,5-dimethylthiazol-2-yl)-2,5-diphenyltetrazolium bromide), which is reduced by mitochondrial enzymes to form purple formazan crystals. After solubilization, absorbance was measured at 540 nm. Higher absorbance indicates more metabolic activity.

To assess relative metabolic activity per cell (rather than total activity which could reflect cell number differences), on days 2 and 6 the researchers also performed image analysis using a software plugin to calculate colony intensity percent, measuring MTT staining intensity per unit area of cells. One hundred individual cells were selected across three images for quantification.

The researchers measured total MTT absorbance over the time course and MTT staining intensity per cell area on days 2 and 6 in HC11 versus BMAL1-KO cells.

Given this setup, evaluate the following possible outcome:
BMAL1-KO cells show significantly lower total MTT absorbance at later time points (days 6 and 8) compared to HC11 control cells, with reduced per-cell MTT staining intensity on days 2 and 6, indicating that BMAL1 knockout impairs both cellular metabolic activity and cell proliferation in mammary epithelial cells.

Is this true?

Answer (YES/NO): YES